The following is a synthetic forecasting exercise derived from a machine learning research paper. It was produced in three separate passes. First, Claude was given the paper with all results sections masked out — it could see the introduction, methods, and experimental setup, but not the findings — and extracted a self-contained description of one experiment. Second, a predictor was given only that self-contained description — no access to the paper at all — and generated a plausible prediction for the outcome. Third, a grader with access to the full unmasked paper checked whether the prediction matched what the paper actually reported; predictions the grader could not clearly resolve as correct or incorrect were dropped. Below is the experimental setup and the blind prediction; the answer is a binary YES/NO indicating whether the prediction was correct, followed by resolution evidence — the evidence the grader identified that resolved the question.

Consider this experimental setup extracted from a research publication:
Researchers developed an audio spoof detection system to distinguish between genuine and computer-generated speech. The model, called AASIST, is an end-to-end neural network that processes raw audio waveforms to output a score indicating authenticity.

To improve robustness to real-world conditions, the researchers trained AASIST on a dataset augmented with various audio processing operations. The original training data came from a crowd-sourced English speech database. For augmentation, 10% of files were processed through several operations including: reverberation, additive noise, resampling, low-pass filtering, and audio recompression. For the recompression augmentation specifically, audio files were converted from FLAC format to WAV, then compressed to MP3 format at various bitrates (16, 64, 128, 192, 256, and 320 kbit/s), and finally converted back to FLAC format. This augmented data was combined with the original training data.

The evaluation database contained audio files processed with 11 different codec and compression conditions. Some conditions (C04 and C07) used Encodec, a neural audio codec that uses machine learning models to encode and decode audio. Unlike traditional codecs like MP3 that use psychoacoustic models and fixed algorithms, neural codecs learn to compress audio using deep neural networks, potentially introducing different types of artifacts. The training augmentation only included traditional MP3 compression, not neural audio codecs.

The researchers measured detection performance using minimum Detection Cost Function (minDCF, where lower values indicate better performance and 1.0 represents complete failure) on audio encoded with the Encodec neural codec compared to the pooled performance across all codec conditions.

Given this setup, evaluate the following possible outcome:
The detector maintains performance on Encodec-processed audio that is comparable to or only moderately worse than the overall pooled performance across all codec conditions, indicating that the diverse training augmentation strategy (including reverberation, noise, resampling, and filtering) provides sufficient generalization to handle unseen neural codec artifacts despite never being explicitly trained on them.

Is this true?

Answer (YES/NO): YES